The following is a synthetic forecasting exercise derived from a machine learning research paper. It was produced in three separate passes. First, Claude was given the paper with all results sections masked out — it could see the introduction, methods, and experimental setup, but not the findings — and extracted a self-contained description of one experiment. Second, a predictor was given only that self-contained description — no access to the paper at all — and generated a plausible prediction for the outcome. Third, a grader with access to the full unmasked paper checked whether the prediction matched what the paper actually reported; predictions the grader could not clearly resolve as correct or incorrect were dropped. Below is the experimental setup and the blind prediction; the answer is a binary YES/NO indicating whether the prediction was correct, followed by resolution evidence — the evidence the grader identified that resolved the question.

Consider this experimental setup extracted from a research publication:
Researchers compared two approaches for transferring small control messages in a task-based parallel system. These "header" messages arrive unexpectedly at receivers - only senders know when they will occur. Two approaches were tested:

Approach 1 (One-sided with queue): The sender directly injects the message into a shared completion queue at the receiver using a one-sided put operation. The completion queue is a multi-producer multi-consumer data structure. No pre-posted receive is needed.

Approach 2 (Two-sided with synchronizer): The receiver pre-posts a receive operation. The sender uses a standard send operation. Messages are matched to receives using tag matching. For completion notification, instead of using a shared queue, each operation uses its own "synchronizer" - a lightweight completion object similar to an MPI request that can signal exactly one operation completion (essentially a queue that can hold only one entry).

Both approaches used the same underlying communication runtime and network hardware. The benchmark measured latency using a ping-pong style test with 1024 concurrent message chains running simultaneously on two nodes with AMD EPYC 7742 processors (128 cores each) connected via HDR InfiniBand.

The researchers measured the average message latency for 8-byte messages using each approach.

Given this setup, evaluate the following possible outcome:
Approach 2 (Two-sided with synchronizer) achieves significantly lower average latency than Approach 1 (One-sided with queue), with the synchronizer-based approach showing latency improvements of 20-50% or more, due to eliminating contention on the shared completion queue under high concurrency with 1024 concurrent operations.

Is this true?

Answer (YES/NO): NO